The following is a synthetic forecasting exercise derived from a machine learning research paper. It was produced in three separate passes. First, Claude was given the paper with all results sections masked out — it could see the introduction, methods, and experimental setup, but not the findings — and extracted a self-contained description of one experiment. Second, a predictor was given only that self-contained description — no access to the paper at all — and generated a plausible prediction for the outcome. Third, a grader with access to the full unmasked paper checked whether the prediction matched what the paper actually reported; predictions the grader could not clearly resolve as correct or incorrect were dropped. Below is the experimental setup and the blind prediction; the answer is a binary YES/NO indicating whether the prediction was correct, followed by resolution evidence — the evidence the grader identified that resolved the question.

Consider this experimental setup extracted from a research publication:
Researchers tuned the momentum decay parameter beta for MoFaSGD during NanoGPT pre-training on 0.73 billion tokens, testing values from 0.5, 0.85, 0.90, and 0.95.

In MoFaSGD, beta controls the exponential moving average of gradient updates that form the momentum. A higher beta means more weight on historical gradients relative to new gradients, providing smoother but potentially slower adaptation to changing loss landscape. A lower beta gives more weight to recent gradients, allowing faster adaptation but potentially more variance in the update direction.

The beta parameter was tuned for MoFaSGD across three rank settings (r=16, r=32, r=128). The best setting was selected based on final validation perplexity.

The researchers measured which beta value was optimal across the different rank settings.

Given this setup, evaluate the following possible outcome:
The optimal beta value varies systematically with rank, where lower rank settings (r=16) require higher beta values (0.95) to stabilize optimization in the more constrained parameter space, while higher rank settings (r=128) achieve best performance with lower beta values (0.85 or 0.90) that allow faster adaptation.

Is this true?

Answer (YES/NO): NO